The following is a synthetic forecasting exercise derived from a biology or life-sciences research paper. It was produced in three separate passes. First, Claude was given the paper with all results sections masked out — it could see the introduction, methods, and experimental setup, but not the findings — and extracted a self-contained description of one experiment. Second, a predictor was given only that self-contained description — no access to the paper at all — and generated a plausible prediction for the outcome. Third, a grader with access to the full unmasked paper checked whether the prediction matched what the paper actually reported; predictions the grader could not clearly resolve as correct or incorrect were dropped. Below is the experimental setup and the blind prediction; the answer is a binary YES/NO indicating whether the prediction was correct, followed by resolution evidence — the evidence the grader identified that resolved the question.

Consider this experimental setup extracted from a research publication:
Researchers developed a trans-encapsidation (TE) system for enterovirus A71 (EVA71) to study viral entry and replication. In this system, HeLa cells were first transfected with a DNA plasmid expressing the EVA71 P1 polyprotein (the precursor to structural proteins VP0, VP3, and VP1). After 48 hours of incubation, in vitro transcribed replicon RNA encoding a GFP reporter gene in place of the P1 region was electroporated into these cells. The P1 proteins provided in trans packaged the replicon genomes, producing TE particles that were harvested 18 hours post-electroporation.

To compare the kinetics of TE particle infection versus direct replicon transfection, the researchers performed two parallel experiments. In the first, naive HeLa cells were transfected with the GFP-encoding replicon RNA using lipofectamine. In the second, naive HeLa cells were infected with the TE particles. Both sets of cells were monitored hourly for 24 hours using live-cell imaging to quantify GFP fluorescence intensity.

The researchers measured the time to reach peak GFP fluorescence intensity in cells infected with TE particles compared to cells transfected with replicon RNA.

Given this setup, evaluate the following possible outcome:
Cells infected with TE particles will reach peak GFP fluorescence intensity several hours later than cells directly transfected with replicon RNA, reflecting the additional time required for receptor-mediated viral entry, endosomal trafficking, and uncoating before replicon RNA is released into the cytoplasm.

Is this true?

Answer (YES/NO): YES